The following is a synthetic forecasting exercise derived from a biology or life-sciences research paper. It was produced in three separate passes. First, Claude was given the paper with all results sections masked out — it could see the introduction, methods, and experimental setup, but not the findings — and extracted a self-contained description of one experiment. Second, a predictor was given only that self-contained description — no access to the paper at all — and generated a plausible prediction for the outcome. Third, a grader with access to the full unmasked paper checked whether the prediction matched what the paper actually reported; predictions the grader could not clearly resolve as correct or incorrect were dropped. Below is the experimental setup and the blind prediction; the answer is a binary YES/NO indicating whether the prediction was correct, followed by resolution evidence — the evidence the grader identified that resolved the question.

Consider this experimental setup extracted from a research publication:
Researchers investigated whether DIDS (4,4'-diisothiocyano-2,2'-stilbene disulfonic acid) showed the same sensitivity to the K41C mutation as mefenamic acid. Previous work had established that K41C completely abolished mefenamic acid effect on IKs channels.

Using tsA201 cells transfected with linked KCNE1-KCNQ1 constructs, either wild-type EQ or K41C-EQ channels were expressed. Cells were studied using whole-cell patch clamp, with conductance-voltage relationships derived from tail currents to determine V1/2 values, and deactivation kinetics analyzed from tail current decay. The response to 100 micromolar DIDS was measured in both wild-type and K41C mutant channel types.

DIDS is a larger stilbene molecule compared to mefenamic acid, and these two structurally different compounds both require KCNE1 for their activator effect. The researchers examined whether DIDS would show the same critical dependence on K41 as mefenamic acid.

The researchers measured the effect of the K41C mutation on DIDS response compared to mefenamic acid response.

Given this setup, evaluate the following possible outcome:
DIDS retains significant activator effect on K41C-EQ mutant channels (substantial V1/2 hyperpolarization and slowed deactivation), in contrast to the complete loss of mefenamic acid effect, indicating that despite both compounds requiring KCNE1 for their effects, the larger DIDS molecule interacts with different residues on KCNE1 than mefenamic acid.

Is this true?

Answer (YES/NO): YES